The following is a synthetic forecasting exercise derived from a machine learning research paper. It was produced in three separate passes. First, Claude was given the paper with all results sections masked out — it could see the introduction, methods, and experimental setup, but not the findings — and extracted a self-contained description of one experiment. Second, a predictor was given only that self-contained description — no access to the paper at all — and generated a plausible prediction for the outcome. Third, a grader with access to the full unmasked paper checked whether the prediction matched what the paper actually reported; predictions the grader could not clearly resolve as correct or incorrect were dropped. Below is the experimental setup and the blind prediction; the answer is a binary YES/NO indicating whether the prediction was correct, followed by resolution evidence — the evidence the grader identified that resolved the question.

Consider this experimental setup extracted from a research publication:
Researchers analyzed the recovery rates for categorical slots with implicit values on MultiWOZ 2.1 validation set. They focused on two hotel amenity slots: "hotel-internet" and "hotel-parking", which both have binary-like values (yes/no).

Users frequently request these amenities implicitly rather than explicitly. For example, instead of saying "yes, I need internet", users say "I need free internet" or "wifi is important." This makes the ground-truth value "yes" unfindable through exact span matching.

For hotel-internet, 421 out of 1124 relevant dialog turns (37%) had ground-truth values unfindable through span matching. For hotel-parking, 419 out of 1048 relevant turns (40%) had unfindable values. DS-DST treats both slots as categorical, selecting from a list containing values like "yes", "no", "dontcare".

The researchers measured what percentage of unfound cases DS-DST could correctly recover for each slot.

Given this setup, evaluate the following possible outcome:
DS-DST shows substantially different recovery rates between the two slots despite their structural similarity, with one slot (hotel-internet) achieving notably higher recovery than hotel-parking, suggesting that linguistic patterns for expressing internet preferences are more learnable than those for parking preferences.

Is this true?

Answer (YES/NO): YES